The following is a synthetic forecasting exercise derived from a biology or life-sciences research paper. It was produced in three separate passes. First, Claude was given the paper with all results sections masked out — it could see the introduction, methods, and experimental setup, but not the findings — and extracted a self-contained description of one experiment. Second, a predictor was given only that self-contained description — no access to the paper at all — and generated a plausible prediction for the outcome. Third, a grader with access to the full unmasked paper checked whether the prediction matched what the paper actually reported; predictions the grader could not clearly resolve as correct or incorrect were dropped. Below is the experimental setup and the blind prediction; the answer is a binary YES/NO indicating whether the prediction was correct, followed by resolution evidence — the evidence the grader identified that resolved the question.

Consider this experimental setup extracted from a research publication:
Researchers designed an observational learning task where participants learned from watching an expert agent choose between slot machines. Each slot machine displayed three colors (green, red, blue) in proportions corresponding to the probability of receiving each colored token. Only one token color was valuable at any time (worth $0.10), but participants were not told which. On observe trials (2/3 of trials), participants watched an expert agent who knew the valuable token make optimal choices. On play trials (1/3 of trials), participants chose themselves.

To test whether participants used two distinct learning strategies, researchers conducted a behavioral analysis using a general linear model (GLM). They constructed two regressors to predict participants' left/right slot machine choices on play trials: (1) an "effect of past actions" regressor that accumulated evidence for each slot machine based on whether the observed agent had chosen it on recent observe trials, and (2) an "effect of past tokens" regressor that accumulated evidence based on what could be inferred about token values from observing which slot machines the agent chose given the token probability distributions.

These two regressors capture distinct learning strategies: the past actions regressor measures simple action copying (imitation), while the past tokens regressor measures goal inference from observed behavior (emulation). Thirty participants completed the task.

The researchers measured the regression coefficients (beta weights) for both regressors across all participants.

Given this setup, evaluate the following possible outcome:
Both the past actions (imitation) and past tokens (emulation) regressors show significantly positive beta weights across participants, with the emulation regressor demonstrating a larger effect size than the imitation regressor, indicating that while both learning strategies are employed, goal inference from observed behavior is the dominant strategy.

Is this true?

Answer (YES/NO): YES